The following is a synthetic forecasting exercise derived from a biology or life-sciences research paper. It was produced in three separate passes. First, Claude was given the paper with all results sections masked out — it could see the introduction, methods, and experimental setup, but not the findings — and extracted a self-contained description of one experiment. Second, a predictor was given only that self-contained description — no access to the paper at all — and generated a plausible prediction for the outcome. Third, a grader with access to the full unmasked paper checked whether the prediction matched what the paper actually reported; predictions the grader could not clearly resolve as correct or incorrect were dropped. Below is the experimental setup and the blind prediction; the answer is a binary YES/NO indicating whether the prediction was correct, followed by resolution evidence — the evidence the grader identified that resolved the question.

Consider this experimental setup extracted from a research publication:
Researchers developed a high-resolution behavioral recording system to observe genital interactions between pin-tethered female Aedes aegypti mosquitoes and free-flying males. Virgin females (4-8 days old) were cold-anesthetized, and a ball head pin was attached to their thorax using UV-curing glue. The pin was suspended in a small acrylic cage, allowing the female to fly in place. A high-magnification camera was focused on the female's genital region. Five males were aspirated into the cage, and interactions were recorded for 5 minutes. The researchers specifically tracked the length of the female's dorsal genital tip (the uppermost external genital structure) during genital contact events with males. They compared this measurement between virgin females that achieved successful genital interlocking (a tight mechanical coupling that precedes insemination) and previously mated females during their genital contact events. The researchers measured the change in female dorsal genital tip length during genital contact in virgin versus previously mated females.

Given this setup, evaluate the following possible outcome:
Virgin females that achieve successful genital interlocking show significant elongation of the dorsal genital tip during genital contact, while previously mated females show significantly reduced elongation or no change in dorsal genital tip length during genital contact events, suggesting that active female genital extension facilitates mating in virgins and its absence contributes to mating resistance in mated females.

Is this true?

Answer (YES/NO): YES